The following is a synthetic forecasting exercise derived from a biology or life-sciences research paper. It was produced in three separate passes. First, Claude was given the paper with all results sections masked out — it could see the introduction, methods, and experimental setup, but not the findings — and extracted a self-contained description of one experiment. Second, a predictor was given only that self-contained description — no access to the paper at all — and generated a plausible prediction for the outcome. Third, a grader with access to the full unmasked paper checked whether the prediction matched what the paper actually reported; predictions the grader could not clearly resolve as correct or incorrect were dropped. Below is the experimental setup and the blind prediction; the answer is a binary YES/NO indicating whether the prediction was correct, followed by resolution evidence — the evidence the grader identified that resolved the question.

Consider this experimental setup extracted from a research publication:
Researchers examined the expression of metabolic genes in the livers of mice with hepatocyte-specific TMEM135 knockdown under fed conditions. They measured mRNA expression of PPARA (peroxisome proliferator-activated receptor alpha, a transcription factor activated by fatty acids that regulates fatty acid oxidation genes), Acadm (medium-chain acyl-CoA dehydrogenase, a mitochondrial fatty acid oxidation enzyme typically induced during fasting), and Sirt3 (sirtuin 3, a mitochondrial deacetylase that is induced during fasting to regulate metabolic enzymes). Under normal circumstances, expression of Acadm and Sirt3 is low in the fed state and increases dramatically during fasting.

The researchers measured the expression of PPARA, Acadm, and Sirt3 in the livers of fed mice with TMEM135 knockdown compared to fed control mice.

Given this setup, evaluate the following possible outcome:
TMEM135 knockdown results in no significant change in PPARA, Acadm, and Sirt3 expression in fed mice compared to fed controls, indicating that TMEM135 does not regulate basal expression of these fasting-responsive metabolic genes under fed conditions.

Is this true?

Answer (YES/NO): NO